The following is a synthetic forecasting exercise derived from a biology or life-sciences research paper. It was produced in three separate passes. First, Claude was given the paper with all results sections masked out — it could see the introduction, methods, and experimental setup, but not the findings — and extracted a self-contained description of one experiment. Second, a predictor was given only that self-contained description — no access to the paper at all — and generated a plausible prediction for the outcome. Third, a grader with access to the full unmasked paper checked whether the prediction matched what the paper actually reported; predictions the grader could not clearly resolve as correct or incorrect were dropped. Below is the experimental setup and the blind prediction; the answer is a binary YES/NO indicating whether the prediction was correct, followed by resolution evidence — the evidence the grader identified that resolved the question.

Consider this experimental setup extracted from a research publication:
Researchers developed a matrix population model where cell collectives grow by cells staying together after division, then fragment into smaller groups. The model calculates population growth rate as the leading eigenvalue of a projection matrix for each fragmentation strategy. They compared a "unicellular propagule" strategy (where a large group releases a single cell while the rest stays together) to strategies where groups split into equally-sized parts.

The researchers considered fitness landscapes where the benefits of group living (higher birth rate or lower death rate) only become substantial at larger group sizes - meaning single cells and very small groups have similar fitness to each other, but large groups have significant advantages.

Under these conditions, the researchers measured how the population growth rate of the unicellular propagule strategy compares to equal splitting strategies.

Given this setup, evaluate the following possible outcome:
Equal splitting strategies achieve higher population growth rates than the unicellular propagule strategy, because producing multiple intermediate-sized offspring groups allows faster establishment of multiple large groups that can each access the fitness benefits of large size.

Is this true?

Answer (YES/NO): NO